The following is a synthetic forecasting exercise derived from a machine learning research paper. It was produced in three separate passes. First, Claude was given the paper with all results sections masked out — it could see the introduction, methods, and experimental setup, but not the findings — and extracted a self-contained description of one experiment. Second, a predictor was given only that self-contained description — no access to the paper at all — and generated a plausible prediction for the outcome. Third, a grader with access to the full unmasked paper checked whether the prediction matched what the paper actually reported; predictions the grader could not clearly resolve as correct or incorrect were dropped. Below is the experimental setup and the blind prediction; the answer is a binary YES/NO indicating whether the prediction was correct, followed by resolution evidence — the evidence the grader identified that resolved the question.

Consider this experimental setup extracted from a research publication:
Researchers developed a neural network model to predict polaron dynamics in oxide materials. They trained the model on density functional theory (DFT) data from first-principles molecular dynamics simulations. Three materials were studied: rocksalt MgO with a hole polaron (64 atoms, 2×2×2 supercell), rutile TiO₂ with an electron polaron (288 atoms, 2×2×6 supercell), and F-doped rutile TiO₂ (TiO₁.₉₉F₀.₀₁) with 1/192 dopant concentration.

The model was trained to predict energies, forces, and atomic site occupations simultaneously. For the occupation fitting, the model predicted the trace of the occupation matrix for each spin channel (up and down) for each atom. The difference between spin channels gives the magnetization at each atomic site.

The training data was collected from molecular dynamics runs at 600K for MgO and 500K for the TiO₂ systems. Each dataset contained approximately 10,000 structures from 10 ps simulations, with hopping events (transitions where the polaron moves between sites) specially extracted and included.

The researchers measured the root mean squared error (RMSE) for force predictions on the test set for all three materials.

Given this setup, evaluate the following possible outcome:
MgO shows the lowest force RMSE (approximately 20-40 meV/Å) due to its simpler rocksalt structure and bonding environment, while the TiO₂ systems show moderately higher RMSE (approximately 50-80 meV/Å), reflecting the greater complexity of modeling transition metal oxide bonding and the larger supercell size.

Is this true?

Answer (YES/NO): NO